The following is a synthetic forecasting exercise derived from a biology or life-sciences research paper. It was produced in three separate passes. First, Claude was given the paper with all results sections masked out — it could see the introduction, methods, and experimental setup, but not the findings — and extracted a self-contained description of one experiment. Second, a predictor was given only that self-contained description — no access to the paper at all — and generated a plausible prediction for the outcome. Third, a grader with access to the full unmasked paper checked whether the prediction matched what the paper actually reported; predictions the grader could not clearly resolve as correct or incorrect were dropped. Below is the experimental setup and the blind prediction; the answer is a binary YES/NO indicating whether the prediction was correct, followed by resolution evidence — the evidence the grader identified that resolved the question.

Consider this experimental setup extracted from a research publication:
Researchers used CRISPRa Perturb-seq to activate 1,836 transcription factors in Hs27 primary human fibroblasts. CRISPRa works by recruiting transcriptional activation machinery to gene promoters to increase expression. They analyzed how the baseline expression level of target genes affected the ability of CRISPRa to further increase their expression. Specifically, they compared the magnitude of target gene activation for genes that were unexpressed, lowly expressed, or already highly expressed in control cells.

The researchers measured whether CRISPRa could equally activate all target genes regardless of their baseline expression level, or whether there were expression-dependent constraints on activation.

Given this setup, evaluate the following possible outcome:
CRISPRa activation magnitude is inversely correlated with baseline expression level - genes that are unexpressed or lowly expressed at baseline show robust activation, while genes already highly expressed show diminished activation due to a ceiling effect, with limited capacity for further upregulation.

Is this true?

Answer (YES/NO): YES